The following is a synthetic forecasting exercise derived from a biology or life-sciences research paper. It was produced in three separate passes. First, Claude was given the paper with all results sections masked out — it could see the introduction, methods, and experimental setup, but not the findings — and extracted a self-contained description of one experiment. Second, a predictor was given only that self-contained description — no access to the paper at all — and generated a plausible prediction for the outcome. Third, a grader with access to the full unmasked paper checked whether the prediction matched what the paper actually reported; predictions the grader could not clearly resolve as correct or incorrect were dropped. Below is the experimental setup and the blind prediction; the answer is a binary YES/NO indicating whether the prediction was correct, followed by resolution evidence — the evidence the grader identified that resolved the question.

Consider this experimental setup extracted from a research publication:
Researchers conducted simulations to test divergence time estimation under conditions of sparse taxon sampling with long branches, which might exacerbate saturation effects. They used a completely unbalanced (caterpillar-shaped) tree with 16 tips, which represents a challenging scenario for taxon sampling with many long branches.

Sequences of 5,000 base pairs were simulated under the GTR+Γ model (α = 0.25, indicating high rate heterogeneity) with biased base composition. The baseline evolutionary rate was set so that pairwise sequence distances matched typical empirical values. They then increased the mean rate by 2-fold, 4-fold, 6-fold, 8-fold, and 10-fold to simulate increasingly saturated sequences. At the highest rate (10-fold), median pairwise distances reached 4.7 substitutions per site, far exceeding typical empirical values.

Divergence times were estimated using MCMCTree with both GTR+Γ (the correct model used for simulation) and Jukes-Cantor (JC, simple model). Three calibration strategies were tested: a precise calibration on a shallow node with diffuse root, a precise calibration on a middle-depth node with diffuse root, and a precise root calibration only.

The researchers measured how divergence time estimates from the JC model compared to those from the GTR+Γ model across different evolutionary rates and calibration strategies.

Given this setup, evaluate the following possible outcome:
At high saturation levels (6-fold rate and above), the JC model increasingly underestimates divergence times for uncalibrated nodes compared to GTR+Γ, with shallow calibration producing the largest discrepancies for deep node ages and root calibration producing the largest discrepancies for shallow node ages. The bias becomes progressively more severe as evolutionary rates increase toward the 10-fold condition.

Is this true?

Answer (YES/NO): NO